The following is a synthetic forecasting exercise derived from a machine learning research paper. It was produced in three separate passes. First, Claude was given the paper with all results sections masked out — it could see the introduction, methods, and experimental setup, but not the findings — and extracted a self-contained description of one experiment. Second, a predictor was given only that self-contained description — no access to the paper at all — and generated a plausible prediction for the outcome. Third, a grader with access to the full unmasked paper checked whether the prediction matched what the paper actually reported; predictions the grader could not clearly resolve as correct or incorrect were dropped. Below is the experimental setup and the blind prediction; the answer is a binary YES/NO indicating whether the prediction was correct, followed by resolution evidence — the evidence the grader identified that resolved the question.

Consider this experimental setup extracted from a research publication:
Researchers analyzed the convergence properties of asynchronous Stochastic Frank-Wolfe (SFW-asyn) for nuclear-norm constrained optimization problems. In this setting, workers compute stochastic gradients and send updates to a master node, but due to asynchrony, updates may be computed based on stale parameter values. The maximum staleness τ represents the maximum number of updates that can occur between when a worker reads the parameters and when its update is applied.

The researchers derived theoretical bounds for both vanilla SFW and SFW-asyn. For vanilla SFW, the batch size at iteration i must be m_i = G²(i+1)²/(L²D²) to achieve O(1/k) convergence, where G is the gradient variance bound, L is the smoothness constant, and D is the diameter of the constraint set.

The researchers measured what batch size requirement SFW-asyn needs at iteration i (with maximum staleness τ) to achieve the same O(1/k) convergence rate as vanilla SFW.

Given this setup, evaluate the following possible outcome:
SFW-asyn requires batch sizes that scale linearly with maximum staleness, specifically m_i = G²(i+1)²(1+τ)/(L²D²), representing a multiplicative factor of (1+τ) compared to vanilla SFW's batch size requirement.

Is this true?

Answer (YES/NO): NO